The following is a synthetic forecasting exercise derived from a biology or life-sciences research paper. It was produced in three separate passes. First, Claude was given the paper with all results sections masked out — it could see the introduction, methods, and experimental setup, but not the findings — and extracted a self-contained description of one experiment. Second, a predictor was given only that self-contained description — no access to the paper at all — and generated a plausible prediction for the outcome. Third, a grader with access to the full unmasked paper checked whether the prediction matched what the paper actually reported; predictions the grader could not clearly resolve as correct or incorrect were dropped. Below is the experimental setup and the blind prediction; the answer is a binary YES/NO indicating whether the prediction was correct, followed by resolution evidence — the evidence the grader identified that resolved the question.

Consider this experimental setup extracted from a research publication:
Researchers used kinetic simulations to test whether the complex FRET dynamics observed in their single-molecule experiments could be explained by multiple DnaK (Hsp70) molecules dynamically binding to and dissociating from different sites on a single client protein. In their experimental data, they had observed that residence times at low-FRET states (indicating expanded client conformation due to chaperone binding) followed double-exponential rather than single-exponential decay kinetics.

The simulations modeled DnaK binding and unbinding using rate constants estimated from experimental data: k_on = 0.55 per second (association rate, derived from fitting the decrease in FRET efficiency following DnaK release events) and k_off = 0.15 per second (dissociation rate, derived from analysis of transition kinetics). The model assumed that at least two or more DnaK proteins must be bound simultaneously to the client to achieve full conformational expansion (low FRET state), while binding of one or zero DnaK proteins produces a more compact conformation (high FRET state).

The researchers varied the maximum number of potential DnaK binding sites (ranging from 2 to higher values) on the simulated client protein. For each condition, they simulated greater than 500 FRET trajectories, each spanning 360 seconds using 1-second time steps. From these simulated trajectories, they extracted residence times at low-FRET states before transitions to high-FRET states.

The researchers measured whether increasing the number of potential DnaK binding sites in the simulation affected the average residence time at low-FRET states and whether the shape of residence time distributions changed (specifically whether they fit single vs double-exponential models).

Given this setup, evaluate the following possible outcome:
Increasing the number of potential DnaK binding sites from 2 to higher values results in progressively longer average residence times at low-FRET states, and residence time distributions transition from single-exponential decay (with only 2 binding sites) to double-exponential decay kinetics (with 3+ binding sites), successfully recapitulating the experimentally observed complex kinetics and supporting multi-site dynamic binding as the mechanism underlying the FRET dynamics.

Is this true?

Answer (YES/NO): YES